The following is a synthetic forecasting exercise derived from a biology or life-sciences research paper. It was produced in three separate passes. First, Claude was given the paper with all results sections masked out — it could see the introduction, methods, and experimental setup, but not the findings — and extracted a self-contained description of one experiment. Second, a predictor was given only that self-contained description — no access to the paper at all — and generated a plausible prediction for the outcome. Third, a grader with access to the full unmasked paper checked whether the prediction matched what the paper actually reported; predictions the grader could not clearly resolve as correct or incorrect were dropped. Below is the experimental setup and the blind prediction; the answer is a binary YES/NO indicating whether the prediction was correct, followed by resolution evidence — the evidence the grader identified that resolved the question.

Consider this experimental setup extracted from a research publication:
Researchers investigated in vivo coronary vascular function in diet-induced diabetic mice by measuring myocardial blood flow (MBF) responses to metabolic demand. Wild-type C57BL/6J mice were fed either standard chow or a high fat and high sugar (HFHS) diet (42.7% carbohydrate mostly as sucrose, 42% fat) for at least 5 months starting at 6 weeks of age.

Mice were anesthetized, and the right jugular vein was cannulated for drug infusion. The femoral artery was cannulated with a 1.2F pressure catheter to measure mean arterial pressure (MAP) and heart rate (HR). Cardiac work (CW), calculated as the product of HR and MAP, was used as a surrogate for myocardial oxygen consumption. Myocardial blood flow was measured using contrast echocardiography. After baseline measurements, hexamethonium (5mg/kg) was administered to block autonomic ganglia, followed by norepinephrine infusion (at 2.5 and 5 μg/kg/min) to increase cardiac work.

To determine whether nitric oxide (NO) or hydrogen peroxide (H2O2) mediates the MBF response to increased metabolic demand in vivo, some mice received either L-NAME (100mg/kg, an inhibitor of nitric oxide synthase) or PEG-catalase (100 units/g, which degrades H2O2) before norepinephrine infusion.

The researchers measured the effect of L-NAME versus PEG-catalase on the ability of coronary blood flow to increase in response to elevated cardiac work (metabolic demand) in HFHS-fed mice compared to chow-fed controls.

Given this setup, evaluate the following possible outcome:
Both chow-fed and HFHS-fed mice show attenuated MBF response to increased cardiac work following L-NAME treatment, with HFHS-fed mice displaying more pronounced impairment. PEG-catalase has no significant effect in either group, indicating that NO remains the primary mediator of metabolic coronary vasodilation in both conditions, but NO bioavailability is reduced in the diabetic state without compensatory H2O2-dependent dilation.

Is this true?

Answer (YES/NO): NO